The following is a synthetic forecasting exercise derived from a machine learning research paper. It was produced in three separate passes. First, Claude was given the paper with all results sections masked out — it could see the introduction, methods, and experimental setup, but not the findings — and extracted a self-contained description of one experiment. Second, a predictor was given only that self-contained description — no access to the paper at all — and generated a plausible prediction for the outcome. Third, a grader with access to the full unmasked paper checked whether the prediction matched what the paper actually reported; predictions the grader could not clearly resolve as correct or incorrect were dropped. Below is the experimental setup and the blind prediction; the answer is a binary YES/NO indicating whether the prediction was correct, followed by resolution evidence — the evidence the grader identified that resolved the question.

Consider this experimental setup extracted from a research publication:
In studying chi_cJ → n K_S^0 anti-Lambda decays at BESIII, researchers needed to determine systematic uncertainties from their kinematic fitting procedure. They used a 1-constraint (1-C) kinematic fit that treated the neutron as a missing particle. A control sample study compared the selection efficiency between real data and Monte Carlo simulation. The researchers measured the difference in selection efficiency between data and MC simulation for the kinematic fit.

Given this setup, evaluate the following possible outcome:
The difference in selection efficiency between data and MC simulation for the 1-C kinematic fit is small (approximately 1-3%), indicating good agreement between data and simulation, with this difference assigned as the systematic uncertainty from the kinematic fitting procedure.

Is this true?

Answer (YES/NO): NO